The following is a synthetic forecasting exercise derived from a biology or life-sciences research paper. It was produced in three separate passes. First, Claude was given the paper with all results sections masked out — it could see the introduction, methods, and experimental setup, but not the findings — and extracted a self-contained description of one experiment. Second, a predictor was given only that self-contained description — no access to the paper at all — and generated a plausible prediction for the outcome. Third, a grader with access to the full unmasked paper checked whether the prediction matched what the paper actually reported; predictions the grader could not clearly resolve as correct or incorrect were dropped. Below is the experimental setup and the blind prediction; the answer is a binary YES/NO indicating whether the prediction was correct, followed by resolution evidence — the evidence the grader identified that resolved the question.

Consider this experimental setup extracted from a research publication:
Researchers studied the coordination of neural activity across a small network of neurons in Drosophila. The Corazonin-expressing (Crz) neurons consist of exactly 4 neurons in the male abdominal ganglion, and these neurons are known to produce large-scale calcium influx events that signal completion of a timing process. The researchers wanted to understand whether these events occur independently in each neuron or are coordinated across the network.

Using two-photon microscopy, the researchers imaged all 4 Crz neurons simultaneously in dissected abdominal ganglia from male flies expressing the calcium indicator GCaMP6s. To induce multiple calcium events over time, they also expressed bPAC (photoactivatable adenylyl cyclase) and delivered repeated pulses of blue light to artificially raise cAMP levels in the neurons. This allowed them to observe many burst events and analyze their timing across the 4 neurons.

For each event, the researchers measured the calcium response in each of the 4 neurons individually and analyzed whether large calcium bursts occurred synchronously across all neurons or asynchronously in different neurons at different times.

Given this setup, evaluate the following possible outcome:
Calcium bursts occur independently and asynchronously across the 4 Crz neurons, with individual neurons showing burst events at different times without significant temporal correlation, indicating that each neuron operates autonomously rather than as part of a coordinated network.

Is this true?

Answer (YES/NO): NO